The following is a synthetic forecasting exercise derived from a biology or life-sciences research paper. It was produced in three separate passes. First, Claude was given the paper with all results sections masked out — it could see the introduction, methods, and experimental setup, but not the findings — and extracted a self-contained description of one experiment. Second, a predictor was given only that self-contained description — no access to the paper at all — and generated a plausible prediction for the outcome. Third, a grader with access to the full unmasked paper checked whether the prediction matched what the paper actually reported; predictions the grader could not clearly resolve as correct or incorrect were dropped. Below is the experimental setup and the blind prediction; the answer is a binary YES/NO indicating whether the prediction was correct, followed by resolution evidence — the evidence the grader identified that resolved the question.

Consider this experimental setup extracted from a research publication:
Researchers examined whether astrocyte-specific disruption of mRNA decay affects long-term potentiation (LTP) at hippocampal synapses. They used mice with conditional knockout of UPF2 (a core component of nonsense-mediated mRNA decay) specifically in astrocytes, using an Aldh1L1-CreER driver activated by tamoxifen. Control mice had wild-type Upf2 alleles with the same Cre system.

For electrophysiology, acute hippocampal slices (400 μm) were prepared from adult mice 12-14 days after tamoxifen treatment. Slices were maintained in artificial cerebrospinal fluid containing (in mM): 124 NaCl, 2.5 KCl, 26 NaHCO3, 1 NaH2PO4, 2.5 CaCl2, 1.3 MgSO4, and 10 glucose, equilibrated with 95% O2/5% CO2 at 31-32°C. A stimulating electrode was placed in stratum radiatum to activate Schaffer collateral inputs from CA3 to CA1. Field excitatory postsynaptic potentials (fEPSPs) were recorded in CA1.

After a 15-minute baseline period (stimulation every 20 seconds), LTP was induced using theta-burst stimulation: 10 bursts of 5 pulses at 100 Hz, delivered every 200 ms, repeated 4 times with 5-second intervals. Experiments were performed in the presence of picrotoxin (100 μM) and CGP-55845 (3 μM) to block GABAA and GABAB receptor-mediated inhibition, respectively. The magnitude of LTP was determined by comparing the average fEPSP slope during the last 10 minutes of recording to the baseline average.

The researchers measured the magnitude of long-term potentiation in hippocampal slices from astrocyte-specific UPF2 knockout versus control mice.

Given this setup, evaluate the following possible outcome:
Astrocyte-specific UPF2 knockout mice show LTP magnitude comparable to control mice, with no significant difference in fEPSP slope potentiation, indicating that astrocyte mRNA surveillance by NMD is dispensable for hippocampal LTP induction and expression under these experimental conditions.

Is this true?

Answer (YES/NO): NO